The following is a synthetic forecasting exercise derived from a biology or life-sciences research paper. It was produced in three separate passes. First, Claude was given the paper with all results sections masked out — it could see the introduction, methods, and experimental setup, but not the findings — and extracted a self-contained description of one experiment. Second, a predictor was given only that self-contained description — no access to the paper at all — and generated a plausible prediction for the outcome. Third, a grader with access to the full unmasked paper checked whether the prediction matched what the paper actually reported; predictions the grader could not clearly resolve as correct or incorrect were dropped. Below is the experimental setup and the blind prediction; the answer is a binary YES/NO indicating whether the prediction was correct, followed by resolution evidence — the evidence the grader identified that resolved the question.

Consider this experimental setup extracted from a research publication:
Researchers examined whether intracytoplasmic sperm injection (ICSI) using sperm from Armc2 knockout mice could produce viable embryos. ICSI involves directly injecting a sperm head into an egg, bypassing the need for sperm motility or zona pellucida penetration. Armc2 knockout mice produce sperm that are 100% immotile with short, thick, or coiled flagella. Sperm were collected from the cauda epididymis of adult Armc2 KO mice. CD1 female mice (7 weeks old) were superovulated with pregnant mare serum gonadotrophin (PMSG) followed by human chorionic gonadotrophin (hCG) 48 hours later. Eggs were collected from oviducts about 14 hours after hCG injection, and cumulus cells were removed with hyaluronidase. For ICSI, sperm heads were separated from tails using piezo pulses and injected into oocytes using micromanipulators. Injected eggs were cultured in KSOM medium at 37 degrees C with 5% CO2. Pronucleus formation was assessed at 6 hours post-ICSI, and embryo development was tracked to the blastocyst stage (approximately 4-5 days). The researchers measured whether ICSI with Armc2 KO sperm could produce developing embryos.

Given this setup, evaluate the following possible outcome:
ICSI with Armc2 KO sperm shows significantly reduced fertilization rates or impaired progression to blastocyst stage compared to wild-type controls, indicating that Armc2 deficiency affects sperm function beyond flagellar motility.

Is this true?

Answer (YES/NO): YES